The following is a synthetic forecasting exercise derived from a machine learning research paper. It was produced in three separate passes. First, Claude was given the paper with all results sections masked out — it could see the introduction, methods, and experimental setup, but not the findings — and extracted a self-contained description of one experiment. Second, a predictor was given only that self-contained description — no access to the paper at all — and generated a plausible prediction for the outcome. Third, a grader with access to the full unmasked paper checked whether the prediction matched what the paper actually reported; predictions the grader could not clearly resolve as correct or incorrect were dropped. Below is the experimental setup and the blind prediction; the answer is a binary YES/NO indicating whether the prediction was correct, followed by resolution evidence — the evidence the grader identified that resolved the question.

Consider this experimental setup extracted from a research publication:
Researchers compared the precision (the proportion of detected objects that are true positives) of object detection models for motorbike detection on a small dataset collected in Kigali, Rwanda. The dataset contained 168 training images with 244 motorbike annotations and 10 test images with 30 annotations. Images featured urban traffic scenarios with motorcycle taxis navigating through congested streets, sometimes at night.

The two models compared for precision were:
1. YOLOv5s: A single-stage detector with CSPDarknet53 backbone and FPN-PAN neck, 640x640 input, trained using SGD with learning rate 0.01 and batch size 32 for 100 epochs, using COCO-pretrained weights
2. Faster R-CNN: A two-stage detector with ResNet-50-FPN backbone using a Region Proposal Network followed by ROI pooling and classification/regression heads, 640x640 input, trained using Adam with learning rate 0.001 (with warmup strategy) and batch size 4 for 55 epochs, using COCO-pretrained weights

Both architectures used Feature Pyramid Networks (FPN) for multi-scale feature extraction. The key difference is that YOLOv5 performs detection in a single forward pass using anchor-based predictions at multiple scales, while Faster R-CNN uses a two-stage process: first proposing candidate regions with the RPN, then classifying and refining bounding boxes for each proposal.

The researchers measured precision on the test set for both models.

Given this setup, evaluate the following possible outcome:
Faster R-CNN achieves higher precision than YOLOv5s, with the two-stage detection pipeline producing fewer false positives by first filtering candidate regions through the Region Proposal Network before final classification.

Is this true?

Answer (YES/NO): YES